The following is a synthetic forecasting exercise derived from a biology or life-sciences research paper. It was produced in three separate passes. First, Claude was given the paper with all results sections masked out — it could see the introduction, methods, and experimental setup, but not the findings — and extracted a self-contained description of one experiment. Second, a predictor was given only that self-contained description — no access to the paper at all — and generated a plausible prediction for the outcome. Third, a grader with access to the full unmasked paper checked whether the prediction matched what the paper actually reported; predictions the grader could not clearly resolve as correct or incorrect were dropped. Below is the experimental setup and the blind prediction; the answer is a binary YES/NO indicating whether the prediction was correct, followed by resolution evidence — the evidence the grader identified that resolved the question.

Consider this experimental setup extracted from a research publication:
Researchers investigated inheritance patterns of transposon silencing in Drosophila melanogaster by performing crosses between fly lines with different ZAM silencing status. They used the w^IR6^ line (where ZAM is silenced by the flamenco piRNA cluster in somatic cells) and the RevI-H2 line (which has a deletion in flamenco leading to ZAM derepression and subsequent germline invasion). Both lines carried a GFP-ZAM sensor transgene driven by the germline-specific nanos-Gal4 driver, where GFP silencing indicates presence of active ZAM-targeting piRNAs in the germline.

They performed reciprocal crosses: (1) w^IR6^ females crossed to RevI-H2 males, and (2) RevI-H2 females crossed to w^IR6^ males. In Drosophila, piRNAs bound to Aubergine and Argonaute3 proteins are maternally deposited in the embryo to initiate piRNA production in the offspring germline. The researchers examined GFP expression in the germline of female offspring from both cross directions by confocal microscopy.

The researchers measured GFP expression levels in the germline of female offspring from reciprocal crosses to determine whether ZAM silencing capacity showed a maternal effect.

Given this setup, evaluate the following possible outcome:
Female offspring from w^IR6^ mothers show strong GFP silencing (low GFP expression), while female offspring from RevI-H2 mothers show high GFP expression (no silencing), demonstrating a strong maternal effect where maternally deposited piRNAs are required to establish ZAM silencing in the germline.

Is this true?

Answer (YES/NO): NO